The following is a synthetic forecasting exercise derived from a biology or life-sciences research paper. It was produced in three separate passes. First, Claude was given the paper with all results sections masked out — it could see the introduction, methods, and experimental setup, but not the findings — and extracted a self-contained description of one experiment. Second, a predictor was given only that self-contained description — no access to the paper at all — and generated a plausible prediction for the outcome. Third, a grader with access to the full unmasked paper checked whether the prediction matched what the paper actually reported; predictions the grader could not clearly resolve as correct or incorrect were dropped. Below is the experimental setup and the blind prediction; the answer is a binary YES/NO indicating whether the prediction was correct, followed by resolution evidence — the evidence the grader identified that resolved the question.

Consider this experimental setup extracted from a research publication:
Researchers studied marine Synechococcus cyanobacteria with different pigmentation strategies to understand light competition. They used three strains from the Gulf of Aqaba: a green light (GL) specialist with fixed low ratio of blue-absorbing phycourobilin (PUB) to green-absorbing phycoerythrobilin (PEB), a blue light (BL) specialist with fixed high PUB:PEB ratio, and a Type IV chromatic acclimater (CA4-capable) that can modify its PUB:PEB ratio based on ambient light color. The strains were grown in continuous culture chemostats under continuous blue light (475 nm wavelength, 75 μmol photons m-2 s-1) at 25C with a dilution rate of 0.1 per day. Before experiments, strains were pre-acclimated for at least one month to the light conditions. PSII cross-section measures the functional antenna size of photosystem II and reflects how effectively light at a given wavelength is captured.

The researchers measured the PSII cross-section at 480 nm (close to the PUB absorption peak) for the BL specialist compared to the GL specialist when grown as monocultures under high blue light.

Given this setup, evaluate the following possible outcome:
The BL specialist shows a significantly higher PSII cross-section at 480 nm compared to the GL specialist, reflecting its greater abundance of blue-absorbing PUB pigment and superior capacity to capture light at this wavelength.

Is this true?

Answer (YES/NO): YES